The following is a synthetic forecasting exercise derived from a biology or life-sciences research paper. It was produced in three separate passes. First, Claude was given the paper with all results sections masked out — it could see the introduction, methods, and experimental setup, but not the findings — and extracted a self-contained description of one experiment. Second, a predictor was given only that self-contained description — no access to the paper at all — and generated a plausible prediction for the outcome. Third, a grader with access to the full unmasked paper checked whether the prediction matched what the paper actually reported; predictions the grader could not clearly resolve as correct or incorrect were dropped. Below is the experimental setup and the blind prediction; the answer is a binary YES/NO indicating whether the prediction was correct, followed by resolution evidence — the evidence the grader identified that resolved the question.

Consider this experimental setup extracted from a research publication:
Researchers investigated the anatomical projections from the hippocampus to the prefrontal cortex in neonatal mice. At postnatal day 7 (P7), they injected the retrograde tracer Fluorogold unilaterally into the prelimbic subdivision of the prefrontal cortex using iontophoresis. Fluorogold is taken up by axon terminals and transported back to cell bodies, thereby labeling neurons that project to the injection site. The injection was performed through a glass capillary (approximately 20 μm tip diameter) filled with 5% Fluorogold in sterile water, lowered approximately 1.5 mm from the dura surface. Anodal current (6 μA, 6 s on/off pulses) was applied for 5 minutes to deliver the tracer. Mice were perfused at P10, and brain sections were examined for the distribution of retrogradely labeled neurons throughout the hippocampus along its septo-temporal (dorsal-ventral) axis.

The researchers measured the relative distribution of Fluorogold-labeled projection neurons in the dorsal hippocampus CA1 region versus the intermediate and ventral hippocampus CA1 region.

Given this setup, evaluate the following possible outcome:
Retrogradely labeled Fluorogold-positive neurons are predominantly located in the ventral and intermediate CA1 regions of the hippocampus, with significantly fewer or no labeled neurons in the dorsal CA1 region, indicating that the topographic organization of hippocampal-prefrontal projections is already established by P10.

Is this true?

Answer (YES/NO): YES